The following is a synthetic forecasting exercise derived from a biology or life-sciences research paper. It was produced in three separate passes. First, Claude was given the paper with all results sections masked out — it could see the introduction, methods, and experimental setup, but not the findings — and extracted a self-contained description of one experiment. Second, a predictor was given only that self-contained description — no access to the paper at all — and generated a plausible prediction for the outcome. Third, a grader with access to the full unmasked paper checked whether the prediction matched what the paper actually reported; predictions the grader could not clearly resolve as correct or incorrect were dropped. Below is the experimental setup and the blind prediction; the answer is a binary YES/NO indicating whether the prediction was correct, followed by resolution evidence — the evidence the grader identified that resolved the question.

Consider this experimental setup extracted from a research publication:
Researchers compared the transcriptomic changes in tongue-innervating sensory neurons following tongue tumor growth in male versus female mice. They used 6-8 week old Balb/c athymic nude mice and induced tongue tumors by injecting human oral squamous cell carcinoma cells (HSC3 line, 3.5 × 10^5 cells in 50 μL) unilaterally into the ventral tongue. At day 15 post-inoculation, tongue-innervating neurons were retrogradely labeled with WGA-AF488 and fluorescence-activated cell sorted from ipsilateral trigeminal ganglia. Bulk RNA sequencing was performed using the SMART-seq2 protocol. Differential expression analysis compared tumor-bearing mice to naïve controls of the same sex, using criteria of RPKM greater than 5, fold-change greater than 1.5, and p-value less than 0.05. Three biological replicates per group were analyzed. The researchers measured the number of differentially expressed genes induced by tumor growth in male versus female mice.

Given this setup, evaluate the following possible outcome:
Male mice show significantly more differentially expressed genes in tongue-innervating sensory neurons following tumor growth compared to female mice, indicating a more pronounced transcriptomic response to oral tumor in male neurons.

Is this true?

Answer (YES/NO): NO